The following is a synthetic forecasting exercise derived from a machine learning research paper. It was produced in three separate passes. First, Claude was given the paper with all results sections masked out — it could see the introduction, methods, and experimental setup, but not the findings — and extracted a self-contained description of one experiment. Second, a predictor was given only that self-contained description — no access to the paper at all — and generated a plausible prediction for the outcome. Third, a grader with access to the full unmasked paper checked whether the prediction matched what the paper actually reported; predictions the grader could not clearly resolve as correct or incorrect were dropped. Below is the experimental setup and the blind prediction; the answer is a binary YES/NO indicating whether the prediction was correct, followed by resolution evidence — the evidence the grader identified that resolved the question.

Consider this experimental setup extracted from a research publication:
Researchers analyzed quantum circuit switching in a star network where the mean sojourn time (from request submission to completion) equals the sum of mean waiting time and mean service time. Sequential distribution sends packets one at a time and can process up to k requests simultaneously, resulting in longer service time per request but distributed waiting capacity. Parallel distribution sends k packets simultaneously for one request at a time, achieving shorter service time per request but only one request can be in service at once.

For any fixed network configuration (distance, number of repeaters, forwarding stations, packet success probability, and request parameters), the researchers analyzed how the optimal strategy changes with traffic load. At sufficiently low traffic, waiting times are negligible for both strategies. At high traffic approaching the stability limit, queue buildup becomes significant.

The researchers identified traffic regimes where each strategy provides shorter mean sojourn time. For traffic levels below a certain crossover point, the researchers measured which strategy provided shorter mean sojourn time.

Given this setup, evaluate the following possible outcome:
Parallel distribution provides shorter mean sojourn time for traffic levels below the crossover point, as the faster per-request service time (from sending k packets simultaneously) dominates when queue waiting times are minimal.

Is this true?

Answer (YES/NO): YES